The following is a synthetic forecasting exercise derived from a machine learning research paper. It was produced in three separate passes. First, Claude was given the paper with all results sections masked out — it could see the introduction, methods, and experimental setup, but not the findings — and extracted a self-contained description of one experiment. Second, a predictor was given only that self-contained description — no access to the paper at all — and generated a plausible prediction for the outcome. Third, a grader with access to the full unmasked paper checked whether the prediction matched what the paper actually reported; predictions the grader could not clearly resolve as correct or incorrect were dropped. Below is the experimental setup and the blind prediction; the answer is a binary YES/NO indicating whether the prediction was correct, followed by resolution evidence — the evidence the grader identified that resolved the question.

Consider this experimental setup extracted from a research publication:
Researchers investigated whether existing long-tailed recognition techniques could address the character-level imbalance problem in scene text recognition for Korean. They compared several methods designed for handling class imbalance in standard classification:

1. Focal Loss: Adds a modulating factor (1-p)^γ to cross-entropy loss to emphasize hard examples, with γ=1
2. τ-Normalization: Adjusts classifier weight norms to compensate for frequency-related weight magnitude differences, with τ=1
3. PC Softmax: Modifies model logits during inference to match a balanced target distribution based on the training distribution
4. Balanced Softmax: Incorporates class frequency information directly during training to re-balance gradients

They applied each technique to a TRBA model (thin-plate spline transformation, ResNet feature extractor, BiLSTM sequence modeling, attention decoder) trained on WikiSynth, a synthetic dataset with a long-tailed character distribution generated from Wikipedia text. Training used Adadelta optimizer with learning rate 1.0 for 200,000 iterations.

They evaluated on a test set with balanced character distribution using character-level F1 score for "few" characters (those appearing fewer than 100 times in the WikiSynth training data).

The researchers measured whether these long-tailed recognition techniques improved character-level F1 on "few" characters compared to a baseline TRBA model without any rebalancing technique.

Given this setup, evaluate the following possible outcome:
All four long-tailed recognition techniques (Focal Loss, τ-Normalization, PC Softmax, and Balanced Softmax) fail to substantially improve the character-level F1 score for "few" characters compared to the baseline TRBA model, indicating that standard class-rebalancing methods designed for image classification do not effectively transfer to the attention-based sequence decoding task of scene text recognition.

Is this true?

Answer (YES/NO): NO